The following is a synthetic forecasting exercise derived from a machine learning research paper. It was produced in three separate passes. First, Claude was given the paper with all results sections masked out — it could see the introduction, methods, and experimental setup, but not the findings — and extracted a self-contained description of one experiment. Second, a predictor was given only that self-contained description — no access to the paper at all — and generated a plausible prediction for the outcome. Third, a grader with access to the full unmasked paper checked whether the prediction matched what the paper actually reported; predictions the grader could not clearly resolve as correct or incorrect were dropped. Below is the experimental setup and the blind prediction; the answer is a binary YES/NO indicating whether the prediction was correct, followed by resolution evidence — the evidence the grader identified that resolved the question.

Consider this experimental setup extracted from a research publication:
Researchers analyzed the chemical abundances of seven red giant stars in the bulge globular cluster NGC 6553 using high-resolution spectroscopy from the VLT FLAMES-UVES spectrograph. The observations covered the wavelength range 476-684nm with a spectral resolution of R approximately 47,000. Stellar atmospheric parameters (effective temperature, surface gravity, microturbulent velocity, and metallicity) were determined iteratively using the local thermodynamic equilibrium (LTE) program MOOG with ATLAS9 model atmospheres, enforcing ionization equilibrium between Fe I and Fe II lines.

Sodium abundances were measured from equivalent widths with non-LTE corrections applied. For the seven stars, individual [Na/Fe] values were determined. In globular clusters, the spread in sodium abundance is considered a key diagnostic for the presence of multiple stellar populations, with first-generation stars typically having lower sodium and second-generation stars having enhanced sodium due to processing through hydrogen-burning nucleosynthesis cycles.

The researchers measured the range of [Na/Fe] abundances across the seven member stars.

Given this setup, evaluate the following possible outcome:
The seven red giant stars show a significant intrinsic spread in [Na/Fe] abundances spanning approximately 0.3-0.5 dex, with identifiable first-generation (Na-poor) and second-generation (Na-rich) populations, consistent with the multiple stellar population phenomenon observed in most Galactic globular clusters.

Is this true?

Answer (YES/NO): NO